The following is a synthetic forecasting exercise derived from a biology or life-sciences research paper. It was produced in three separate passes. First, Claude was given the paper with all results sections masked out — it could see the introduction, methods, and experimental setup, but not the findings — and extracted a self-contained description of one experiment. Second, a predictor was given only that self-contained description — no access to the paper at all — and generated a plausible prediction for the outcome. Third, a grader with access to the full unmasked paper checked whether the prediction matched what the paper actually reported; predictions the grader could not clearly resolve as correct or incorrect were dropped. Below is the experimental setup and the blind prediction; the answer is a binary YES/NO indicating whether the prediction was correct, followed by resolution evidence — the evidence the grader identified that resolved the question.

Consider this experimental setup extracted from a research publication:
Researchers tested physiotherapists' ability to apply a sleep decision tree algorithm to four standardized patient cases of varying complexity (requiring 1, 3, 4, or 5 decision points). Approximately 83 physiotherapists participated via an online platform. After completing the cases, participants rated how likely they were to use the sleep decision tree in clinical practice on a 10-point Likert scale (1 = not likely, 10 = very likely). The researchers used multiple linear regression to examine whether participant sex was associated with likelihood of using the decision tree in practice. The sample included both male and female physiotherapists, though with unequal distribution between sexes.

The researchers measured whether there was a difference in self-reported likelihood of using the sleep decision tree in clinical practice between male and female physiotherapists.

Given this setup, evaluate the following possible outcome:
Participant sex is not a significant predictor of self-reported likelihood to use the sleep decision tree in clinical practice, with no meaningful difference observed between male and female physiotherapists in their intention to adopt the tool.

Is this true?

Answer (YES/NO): NO